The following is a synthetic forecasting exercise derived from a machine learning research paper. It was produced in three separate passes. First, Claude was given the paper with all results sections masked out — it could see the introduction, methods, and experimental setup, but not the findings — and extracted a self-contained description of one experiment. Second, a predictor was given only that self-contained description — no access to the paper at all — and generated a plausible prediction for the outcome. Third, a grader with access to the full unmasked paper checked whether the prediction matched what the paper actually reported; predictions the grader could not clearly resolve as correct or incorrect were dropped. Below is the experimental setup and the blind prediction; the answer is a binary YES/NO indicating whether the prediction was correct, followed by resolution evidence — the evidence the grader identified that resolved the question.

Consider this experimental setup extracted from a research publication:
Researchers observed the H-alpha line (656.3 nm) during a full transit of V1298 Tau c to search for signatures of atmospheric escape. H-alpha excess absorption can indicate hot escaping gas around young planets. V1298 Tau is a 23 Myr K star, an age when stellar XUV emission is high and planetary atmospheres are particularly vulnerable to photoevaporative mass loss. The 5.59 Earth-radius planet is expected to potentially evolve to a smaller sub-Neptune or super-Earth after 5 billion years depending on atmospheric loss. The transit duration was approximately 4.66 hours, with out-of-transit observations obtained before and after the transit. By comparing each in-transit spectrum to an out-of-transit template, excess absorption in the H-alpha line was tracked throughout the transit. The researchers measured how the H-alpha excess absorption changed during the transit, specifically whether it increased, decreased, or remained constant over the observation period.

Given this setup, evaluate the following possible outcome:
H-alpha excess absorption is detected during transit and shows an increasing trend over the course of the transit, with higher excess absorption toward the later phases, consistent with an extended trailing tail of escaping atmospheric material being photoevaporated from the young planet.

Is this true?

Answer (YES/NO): NO